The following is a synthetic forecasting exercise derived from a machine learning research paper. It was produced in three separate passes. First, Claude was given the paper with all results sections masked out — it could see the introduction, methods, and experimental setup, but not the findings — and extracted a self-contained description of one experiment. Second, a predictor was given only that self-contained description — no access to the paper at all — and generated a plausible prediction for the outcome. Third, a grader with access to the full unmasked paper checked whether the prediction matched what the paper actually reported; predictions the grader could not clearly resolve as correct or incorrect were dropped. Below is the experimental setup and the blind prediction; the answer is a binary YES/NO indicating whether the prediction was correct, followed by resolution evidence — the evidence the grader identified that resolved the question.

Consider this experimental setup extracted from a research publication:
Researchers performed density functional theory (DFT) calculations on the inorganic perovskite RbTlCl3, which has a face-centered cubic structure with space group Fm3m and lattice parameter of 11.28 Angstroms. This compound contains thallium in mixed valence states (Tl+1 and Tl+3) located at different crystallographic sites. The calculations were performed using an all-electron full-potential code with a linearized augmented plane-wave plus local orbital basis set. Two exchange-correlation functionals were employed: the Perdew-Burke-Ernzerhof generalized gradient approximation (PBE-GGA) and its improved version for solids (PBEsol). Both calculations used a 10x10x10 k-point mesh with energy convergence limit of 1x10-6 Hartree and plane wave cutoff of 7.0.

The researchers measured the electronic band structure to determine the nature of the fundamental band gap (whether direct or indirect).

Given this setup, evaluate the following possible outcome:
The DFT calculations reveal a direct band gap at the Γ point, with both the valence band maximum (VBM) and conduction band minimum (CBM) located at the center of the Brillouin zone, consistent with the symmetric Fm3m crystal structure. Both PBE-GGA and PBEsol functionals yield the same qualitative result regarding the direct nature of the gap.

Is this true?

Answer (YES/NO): NO